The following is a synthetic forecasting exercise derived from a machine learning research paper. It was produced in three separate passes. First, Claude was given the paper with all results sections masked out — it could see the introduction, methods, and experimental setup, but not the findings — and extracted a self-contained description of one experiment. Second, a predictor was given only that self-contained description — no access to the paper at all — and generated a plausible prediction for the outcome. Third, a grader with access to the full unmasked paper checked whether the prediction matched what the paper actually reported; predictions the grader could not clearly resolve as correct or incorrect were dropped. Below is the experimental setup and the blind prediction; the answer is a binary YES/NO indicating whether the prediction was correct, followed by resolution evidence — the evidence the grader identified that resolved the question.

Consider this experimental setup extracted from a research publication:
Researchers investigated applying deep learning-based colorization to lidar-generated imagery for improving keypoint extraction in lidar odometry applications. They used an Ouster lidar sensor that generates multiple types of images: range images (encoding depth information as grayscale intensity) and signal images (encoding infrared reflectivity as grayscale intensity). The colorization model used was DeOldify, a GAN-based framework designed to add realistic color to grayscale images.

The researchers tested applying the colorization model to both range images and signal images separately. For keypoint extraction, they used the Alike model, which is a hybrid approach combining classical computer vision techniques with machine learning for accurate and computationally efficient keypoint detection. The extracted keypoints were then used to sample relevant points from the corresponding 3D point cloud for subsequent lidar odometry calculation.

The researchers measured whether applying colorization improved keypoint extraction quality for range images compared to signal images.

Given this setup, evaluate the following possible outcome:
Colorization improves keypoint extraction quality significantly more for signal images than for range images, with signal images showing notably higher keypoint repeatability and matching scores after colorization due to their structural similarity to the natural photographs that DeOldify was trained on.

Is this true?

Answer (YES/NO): NO